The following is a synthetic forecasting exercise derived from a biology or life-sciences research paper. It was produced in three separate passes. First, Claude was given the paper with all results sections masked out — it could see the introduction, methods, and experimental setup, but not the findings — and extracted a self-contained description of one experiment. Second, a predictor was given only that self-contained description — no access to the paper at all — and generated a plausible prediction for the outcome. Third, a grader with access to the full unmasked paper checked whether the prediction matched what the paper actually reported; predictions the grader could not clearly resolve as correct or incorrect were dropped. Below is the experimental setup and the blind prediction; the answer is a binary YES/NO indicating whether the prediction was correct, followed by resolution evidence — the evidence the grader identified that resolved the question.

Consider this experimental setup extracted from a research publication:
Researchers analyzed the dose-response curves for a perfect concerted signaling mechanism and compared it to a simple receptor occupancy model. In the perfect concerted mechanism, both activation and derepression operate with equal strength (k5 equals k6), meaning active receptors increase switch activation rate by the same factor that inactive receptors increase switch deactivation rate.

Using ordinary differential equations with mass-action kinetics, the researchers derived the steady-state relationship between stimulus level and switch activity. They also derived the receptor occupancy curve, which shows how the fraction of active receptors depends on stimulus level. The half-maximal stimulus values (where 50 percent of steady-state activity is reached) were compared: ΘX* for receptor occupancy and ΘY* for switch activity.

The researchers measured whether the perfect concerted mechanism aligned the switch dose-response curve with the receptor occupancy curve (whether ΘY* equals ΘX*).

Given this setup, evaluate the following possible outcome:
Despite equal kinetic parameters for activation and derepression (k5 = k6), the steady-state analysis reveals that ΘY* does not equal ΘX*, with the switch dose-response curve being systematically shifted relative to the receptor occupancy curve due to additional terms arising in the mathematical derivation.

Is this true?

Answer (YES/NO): NO